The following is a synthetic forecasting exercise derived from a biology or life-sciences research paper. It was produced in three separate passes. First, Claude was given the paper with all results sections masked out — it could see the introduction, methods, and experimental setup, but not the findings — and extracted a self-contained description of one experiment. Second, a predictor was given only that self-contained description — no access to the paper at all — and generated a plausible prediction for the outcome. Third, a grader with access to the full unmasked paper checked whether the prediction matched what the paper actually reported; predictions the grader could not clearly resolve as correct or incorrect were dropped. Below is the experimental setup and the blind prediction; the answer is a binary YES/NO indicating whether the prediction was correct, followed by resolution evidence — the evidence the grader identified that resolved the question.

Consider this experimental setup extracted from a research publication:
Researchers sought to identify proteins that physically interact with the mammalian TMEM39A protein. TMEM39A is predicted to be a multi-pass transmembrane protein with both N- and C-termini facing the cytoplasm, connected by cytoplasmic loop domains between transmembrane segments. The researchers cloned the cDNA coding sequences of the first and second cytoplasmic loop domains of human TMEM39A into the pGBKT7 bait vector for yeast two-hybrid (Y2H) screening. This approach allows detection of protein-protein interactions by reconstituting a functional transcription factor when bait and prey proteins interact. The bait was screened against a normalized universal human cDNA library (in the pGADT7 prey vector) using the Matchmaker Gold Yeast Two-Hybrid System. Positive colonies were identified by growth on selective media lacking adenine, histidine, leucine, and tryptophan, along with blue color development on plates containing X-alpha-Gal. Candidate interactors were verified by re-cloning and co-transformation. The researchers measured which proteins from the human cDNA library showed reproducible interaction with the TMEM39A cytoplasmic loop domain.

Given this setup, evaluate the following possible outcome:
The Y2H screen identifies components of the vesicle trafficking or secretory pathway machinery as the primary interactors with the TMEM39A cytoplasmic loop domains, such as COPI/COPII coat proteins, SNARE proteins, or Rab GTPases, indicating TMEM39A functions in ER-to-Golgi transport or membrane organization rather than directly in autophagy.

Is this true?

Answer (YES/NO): YES